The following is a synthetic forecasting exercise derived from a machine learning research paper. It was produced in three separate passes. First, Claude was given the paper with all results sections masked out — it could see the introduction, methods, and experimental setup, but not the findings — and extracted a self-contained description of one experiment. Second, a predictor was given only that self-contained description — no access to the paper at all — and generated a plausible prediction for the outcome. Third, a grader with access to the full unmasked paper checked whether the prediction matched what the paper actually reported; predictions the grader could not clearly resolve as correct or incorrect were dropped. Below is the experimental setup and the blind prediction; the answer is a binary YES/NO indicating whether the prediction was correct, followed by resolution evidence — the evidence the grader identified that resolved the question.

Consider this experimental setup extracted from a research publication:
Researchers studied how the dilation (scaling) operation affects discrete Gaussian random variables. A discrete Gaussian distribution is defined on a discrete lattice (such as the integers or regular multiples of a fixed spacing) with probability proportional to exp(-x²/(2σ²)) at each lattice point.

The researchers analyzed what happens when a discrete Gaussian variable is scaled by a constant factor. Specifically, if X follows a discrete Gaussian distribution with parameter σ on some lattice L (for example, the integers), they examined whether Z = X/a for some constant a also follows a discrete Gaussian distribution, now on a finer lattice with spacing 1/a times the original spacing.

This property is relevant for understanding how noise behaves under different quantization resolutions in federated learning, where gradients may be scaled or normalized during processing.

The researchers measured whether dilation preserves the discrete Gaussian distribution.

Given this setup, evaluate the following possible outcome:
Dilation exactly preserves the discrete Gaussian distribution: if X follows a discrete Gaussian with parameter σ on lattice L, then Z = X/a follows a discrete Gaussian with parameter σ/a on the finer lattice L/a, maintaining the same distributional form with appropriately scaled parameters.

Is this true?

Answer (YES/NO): YES